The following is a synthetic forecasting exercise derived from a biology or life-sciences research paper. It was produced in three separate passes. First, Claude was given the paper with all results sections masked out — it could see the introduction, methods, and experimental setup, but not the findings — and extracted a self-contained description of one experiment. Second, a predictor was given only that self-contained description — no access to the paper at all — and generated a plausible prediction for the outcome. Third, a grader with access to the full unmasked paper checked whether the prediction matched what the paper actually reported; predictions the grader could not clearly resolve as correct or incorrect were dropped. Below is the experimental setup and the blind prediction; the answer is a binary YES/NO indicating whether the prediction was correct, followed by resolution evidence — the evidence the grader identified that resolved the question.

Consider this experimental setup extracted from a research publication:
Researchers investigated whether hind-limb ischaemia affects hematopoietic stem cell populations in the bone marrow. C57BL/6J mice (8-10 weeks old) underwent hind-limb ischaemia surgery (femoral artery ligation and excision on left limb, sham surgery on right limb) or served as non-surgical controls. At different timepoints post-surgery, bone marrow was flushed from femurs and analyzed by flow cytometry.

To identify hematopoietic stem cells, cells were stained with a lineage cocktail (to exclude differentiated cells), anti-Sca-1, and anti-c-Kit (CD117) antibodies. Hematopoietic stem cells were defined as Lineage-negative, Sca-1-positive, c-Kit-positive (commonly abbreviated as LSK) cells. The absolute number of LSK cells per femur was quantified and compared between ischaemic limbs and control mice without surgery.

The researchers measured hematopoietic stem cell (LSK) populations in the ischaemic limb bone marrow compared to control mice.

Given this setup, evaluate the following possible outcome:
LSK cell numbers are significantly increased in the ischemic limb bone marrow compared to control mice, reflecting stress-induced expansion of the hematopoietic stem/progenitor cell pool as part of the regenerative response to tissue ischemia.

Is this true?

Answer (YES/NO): NO